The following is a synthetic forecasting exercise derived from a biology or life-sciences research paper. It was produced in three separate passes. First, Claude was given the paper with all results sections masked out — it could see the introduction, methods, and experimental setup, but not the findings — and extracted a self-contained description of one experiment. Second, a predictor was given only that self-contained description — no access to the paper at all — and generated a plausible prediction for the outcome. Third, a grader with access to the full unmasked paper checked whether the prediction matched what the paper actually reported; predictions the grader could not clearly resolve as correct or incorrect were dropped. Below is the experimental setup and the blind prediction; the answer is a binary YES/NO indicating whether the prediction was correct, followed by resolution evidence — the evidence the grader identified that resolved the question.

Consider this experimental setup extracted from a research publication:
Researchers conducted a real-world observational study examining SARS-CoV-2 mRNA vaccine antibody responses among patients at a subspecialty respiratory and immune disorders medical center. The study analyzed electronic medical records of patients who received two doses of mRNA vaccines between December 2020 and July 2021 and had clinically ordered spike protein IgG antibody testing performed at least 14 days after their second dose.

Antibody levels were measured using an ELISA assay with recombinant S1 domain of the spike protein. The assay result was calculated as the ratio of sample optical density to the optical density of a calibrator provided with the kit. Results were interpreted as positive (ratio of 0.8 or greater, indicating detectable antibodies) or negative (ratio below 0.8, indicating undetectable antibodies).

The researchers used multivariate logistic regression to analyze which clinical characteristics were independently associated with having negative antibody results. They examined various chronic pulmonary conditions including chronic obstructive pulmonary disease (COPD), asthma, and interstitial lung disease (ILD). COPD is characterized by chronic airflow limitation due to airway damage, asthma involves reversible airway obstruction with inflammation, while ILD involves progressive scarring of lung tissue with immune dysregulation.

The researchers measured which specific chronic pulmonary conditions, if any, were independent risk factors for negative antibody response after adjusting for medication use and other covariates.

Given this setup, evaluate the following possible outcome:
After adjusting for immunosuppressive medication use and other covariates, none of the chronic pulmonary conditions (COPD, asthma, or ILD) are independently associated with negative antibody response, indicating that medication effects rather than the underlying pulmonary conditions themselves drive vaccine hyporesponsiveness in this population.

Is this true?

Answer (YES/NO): NO